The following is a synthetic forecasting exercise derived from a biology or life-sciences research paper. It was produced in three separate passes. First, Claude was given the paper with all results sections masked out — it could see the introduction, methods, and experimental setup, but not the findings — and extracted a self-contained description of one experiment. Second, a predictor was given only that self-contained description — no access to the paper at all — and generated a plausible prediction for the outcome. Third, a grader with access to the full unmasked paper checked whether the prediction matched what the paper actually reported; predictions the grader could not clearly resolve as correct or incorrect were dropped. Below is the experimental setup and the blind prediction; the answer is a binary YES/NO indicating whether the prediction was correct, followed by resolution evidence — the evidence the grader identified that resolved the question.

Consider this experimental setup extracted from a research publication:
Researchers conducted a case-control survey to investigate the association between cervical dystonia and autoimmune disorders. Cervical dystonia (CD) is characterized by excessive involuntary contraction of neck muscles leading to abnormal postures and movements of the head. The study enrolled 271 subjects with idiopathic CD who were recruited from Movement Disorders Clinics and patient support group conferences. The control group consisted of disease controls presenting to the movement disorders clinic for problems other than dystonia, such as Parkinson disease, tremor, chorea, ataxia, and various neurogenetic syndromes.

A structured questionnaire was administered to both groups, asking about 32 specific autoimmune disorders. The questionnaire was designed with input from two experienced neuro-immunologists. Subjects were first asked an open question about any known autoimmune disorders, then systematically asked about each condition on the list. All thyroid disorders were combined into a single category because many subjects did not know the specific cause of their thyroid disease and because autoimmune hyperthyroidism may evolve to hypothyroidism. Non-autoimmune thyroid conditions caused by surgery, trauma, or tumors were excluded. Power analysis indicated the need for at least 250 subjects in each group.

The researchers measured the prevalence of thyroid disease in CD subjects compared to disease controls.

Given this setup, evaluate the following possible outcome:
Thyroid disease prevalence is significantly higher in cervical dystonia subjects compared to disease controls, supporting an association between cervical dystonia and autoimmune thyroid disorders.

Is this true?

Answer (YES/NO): YES